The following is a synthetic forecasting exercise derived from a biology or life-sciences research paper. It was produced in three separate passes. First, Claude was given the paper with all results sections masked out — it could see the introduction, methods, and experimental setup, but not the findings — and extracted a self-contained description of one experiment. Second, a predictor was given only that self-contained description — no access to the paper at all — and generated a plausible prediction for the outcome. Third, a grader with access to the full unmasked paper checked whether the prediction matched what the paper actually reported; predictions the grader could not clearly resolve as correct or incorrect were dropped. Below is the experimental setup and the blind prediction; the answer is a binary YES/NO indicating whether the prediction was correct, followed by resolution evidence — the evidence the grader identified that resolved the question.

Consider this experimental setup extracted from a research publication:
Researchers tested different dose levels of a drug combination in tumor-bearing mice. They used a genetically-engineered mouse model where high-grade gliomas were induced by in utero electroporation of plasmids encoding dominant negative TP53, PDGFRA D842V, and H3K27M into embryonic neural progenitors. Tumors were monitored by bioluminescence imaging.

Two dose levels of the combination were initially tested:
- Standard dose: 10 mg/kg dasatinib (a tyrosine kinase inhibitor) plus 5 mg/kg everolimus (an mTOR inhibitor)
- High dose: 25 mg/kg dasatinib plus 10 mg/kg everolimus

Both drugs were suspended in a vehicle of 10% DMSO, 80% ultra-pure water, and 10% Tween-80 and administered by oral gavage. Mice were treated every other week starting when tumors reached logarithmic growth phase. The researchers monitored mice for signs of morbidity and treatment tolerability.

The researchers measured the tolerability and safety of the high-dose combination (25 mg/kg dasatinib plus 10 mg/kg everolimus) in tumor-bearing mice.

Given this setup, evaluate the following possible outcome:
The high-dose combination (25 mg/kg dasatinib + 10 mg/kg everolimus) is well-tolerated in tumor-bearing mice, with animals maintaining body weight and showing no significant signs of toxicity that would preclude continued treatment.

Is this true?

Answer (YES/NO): NO